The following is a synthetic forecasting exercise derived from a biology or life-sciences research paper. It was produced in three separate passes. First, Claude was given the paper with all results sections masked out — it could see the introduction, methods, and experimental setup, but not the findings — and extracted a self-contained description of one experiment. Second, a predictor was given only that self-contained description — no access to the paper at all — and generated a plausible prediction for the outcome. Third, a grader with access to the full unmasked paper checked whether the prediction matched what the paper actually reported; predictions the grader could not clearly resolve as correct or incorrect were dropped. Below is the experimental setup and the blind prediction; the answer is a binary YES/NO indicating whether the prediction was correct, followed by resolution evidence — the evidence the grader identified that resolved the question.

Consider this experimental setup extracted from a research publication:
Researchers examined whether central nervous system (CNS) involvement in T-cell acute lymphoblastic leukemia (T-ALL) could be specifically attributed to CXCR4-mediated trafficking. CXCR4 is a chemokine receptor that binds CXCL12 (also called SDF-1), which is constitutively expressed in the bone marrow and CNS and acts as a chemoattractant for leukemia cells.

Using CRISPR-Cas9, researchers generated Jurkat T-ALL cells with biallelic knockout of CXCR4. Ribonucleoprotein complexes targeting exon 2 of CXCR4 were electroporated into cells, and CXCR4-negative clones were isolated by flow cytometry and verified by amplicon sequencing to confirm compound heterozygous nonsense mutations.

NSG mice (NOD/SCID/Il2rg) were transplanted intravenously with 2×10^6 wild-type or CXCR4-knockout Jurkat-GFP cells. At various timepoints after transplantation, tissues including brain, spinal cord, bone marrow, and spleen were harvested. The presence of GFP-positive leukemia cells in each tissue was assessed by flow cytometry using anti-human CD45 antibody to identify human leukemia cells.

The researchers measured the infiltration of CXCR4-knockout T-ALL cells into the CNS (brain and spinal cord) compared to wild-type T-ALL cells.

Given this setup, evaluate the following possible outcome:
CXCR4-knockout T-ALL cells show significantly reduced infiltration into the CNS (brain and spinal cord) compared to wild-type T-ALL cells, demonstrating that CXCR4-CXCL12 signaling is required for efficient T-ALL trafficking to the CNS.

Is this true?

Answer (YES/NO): YES